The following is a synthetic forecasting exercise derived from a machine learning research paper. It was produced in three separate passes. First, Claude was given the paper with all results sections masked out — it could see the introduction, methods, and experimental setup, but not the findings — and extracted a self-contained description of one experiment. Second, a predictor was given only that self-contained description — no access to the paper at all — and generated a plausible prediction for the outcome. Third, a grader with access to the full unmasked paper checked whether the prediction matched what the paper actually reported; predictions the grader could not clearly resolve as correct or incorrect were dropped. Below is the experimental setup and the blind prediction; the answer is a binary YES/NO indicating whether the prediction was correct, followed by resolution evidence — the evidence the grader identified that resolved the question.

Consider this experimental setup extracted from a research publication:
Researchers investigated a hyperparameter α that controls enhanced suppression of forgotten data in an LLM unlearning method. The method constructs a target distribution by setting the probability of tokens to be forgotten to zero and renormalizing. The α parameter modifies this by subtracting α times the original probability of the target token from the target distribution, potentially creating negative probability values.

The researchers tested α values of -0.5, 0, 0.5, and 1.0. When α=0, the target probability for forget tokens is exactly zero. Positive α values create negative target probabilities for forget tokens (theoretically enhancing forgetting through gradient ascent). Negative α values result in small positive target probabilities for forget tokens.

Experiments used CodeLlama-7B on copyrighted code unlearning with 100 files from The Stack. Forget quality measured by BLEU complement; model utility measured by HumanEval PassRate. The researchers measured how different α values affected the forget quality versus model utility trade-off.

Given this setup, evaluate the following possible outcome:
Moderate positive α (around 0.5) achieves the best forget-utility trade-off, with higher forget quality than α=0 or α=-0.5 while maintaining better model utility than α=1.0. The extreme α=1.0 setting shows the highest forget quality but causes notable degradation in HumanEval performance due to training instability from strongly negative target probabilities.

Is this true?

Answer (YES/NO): NO